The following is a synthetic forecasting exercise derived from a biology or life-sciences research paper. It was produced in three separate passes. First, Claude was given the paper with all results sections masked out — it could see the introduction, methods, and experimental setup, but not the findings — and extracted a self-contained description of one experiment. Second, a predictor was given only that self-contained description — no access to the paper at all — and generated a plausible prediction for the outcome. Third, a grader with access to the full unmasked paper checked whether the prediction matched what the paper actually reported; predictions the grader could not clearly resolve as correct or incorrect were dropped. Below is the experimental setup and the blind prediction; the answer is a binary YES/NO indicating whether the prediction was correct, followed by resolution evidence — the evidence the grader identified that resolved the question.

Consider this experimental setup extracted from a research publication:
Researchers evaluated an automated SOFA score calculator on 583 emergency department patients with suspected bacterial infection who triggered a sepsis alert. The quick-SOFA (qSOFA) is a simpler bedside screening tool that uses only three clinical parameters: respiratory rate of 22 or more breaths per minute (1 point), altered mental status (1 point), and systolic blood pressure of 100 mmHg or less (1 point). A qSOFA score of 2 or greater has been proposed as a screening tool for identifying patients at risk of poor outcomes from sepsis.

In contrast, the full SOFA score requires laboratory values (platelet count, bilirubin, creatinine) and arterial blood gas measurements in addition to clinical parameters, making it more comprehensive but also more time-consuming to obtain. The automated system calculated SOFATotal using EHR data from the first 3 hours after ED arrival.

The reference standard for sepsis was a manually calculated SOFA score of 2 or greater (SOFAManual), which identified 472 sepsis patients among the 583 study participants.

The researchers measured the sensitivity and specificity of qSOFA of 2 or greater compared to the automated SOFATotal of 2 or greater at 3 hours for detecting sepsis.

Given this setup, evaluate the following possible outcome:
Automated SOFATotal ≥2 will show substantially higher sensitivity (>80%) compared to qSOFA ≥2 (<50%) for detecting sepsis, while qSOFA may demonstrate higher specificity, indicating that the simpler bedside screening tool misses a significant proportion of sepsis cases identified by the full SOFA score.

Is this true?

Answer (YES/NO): NO